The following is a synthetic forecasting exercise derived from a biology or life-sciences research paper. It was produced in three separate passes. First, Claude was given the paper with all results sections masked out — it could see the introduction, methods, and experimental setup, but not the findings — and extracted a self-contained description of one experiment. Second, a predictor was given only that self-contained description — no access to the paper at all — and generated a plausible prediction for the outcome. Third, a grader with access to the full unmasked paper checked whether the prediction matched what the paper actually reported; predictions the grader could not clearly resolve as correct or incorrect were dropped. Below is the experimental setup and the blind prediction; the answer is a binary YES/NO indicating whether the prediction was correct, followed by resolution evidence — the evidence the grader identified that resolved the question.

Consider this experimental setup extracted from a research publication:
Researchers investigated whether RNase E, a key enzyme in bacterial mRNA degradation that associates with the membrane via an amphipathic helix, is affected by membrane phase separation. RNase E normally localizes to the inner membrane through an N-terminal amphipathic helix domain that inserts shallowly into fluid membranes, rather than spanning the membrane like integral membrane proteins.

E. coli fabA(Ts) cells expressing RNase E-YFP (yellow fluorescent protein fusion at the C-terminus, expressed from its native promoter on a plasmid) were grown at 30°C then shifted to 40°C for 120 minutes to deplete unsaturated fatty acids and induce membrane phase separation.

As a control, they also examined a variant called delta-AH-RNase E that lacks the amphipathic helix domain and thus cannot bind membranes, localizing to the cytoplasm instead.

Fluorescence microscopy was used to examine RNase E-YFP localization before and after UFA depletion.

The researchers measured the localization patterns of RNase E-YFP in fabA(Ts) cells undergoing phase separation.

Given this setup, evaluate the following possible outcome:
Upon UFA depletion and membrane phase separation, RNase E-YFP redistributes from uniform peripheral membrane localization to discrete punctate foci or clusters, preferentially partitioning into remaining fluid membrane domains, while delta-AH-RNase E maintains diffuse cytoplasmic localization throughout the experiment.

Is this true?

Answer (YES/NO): NO